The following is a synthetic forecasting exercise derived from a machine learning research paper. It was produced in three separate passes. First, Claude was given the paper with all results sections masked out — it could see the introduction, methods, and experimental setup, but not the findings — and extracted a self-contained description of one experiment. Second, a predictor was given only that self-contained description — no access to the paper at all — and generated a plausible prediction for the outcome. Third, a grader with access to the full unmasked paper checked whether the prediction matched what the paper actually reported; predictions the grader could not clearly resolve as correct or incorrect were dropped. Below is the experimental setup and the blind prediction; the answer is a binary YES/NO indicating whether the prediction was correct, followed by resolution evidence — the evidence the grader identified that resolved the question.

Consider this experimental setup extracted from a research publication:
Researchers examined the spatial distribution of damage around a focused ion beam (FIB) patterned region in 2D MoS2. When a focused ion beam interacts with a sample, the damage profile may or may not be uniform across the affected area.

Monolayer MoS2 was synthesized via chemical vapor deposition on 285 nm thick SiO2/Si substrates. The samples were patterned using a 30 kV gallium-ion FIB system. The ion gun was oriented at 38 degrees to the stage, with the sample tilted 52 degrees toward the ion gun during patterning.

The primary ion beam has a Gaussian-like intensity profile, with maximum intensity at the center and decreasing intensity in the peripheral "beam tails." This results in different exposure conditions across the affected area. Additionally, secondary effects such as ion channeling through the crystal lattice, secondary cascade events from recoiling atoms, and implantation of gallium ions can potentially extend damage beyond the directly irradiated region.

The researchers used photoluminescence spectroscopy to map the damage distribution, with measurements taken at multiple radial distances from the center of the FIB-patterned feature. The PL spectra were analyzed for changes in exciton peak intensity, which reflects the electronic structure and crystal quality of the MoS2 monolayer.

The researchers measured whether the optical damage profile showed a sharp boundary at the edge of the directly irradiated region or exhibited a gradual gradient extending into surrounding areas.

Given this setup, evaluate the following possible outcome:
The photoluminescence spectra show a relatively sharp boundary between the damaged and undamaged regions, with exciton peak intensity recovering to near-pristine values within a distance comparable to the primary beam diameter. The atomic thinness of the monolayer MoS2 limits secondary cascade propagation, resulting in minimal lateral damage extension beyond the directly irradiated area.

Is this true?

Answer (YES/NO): NO